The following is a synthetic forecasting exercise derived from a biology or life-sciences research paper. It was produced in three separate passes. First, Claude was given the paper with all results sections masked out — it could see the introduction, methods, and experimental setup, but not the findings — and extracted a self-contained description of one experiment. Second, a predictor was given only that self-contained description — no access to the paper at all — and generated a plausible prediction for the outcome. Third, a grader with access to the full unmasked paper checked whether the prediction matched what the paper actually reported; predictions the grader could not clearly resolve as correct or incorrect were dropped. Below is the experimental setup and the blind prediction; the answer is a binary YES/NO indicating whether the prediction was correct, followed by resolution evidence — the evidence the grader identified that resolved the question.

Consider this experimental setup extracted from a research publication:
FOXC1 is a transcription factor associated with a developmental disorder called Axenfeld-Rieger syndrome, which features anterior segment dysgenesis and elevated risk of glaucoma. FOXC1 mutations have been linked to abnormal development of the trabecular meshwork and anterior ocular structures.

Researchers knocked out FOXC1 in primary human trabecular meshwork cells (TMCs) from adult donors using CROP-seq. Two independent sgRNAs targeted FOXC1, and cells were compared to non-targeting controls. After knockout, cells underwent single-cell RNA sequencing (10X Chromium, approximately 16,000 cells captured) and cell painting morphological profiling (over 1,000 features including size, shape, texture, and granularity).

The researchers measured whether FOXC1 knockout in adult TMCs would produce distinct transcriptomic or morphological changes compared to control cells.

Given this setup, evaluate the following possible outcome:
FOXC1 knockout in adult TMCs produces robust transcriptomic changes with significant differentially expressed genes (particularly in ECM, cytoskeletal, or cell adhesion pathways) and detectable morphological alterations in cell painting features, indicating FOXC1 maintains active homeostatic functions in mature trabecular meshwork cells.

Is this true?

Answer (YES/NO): NO